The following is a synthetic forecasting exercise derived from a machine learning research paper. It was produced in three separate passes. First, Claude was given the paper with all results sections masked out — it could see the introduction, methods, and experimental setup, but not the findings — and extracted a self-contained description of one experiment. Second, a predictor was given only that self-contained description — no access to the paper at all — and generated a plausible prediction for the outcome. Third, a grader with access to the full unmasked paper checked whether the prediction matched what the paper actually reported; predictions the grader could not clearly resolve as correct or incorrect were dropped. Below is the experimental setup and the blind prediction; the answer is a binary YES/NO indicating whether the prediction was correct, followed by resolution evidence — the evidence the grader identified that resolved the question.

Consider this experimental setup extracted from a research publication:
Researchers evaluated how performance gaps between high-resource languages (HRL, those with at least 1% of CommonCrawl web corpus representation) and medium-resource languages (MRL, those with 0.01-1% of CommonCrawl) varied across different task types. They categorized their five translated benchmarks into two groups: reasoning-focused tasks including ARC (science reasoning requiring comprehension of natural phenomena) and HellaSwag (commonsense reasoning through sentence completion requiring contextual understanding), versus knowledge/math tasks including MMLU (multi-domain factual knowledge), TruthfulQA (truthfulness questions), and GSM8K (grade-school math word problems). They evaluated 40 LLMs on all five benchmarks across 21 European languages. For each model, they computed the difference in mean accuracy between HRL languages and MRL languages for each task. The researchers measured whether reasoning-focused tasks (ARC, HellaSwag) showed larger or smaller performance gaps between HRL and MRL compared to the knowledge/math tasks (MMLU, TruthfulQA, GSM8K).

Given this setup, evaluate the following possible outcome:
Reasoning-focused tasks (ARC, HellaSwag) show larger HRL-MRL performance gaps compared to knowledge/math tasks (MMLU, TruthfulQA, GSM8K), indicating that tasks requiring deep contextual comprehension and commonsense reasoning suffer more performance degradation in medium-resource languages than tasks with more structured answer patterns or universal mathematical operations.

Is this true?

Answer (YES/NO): YES